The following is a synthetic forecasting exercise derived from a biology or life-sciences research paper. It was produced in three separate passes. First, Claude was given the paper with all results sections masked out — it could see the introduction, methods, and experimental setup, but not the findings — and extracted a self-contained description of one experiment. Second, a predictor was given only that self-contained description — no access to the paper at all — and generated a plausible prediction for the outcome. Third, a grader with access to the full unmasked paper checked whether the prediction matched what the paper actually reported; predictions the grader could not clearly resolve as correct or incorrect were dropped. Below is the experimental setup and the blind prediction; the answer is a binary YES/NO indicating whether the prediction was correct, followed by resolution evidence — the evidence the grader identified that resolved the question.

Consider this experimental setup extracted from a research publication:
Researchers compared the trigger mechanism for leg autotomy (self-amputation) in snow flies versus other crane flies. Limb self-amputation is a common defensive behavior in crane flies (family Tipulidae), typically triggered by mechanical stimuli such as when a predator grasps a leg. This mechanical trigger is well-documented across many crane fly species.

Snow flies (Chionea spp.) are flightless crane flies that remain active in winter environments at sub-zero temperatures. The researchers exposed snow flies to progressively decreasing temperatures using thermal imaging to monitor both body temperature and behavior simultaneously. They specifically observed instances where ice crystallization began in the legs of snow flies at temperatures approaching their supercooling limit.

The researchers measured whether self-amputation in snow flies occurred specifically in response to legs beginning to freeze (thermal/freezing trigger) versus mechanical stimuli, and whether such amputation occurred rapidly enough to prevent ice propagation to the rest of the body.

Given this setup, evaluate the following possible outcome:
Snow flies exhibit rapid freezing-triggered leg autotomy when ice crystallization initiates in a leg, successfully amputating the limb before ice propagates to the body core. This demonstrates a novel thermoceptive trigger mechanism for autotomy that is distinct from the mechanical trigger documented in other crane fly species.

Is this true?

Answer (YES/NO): YES